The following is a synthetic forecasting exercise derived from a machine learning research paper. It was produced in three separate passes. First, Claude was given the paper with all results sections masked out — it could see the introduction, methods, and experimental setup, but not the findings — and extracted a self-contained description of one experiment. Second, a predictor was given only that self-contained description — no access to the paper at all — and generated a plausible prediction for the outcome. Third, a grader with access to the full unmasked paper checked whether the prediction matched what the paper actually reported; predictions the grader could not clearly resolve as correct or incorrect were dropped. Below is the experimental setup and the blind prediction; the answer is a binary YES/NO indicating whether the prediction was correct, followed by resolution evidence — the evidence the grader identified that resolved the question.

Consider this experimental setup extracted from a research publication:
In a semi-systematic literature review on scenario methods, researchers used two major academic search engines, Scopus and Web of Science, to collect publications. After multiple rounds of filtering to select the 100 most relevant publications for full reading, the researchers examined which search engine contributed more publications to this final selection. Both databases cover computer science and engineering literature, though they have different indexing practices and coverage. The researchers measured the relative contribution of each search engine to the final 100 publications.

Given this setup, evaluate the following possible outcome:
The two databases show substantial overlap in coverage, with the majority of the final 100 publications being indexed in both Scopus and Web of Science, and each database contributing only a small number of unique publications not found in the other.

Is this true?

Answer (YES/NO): NO